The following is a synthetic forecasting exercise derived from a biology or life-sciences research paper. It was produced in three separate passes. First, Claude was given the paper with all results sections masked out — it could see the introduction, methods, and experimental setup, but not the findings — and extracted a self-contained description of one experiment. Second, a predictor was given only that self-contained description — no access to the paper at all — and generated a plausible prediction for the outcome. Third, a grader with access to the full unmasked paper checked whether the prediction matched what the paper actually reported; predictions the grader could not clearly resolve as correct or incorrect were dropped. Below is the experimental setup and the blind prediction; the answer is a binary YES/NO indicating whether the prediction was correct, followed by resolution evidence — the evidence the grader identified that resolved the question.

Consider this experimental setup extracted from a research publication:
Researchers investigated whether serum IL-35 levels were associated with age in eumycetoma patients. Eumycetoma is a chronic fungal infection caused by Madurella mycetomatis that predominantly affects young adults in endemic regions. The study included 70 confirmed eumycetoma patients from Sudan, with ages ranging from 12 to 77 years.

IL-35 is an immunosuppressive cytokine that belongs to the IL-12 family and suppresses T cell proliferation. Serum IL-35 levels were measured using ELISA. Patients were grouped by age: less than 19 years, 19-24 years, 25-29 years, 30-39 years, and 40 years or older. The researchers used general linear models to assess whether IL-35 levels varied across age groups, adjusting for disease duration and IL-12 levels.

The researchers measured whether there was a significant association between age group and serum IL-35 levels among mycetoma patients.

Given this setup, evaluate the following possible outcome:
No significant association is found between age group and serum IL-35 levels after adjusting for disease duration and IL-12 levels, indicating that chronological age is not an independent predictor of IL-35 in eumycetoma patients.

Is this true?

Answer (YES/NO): YES